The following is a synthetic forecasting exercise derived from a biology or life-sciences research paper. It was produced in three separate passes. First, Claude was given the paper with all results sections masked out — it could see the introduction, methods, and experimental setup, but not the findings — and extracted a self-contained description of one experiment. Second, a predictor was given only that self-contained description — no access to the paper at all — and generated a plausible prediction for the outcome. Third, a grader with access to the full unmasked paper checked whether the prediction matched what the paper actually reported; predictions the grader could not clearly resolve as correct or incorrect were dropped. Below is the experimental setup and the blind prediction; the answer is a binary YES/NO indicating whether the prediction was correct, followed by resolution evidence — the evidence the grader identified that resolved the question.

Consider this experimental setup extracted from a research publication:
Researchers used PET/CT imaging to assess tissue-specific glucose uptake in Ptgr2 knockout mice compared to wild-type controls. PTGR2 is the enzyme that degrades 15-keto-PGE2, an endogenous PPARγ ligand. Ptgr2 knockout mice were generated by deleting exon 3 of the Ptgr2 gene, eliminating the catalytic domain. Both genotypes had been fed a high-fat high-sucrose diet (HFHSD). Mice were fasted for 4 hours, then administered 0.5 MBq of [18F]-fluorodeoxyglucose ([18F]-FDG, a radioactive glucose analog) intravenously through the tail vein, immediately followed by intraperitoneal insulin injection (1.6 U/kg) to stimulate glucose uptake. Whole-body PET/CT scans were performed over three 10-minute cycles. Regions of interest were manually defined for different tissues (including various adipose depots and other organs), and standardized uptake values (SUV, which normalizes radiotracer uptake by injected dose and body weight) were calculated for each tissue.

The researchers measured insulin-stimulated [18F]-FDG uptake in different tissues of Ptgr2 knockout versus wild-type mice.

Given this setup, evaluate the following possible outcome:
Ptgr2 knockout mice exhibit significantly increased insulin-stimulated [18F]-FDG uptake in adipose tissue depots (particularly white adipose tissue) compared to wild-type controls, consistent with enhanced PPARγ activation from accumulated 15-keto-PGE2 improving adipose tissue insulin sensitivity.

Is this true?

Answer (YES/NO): YES